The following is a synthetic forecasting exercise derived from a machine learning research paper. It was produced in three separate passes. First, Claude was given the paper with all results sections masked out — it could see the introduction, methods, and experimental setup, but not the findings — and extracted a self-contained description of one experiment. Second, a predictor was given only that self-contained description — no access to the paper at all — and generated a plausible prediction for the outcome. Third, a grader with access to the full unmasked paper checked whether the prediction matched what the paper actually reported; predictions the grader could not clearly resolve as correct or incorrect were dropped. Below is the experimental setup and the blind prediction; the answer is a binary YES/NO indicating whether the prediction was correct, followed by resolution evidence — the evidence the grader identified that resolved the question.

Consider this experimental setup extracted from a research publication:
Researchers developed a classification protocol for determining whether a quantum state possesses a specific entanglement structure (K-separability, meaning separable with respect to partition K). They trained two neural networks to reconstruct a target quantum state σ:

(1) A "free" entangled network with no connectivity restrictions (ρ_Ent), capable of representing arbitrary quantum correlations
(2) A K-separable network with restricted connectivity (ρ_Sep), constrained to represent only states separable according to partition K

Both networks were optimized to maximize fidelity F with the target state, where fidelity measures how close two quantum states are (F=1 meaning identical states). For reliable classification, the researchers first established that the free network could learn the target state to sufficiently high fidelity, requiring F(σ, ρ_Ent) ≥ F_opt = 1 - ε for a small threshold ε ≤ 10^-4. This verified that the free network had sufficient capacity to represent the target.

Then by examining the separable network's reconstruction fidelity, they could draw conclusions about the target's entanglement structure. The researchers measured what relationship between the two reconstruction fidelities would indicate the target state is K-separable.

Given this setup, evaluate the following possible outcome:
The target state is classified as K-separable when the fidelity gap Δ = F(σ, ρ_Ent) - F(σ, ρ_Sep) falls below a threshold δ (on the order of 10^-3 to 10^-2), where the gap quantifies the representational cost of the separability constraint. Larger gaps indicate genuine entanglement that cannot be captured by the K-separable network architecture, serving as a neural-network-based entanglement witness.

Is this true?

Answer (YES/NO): NO